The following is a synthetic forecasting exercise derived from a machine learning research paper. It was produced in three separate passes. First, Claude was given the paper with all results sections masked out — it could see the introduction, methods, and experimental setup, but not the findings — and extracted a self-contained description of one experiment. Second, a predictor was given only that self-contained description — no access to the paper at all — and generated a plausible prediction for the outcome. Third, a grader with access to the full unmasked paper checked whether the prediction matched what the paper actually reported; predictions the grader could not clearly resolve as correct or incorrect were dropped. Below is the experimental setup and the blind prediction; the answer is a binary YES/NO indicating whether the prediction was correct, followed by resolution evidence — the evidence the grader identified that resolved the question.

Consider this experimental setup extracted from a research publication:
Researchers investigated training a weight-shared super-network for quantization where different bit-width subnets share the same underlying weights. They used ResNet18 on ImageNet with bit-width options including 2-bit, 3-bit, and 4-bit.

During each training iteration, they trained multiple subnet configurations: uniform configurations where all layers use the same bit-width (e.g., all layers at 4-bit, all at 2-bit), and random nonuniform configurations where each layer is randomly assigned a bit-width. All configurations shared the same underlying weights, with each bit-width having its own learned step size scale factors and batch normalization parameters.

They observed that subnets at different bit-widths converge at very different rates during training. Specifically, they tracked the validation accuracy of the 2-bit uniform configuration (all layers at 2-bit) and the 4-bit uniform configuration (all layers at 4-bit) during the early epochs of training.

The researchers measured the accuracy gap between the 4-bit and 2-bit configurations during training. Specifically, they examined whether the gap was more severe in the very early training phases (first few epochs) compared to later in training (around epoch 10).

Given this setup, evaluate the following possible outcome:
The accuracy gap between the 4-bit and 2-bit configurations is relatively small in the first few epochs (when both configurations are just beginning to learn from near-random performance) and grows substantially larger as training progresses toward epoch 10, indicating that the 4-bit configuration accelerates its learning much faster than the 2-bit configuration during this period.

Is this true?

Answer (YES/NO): NO